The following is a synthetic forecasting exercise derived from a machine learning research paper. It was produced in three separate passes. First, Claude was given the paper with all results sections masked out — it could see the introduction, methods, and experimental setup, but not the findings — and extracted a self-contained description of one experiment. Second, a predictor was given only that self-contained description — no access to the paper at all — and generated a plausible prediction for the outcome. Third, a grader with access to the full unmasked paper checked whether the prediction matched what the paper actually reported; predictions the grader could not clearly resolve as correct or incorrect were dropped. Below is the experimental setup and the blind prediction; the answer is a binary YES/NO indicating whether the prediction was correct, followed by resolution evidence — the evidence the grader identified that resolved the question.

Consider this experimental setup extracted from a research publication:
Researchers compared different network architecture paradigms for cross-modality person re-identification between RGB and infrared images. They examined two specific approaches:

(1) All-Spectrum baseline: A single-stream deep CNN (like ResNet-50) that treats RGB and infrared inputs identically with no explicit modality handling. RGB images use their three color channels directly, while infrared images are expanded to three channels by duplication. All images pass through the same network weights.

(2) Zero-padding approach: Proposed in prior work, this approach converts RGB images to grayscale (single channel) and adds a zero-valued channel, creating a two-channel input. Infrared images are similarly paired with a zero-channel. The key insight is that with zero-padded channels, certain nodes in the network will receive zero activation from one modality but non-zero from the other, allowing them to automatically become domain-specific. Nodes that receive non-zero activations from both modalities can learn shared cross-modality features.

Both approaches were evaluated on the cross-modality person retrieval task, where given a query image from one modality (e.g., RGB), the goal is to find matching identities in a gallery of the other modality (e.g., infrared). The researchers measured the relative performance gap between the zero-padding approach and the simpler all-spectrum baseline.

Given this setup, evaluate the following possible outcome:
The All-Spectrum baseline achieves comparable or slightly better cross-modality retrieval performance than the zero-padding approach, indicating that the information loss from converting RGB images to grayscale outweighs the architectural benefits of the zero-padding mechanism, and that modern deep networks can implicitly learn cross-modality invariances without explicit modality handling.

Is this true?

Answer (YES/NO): NO